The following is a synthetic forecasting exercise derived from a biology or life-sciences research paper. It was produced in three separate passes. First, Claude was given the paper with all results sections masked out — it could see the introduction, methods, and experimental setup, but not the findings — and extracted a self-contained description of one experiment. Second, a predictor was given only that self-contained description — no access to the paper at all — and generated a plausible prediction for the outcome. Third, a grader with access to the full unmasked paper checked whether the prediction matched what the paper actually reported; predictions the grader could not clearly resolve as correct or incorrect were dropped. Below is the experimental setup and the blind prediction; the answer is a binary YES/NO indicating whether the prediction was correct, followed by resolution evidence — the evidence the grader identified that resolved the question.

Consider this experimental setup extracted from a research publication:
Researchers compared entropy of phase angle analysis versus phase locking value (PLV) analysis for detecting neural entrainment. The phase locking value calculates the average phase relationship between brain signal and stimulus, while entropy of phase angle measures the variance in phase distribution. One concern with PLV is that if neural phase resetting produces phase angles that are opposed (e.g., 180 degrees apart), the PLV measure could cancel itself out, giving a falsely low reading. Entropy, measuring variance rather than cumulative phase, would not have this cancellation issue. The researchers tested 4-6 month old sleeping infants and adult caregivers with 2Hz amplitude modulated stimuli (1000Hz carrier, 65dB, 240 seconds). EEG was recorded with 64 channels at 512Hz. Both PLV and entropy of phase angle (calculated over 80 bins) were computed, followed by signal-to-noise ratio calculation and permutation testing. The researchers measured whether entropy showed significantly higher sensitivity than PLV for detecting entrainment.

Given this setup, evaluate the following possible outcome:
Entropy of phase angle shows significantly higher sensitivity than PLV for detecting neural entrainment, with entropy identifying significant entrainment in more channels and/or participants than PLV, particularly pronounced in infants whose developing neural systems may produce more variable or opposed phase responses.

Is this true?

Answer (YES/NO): NO